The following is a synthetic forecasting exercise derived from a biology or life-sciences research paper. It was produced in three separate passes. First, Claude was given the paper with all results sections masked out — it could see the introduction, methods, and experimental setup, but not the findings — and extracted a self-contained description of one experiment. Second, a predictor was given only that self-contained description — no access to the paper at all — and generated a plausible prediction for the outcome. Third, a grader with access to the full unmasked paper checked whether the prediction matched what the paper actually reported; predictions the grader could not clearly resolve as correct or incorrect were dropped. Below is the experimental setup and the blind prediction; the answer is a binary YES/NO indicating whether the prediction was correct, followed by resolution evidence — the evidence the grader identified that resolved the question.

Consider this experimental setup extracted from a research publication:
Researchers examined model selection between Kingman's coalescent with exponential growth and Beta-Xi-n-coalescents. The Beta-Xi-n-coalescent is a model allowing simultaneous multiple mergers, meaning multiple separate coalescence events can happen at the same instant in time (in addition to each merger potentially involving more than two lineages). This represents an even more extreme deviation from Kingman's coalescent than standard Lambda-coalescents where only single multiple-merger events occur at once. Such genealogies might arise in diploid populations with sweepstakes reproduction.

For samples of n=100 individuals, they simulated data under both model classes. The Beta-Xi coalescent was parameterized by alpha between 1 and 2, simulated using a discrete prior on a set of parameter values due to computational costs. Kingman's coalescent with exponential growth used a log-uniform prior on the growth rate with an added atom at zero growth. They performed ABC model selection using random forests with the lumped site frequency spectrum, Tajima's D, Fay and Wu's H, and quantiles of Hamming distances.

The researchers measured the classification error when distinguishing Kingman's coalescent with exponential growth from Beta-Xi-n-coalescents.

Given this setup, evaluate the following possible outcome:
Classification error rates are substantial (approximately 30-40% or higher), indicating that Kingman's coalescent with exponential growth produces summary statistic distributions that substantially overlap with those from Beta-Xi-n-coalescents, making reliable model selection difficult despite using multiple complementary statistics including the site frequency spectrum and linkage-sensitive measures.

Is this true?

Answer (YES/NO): NO